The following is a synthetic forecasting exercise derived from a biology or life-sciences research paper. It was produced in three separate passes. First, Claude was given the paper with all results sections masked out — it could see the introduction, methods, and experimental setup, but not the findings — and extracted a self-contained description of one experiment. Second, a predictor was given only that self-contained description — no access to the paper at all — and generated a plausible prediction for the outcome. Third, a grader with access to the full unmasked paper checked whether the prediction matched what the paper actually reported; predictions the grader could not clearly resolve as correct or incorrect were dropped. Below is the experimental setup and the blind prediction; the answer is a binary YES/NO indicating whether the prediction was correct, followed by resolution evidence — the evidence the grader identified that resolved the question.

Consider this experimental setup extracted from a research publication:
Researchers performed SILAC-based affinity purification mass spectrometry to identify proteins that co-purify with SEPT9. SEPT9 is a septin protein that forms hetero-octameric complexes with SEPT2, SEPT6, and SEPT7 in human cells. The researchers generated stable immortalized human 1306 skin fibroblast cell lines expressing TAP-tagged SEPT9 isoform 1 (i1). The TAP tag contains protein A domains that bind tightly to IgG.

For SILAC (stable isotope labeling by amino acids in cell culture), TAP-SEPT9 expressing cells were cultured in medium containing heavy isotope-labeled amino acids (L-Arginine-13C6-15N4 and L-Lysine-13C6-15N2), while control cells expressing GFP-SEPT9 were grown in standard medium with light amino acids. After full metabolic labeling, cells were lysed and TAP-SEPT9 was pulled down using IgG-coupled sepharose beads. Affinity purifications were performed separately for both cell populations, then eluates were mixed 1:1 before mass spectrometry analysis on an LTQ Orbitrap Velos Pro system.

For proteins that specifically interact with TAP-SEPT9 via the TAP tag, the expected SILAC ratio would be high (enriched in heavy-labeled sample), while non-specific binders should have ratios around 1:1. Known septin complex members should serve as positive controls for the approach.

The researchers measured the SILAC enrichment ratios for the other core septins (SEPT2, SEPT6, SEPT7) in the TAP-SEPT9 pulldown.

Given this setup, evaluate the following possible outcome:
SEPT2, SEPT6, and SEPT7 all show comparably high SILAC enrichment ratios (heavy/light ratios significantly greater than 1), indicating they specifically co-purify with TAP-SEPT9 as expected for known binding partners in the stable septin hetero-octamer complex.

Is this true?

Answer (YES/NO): NO